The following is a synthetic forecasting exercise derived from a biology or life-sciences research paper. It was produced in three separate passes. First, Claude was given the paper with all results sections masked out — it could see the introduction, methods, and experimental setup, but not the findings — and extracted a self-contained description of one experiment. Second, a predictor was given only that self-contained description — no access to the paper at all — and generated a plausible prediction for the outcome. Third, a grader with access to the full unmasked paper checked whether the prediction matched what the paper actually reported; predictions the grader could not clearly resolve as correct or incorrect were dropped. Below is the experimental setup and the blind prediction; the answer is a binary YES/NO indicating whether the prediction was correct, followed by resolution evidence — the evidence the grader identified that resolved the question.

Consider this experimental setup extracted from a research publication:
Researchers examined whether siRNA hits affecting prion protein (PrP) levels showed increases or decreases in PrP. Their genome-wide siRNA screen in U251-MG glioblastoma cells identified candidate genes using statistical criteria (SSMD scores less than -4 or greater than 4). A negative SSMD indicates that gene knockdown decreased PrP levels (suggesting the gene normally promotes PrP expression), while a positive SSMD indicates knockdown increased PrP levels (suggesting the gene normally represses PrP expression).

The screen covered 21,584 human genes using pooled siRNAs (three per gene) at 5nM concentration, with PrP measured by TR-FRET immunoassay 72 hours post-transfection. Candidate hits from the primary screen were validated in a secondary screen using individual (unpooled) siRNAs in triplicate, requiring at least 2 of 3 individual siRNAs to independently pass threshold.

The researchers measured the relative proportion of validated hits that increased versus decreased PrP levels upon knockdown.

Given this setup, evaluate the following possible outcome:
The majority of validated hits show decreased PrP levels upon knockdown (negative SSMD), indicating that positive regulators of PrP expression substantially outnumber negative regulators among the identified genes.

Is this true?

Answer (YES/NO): NO